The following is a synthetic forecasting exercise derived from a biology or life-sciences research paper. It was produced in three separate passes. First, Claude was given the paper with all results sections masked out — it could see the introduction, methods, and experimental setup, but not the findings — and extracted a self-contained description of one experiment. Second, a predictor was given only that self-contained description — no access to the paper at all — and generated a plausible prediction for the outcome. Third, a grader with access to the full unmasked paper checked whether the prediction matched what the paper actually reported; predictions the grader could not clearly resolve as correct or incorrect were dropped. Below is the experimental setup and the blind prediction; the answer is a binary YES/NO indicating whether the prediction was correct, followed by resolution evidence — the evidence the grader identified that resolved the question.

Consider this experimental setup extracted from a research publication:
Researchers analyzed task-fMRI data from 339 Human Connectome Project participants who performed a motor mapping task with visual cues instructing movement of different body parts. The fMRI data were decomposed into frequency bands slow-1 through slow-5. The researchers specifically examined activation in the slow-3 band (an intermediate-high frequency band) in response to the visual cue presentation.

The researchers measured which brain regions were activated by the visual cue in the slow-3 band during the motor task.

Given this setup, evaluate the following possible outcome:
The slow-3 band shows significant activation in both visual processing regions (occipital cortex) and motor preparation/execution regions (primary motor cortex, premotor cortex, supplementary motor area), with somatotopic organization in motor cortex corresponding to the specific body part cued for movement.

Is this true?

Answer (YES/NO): NO